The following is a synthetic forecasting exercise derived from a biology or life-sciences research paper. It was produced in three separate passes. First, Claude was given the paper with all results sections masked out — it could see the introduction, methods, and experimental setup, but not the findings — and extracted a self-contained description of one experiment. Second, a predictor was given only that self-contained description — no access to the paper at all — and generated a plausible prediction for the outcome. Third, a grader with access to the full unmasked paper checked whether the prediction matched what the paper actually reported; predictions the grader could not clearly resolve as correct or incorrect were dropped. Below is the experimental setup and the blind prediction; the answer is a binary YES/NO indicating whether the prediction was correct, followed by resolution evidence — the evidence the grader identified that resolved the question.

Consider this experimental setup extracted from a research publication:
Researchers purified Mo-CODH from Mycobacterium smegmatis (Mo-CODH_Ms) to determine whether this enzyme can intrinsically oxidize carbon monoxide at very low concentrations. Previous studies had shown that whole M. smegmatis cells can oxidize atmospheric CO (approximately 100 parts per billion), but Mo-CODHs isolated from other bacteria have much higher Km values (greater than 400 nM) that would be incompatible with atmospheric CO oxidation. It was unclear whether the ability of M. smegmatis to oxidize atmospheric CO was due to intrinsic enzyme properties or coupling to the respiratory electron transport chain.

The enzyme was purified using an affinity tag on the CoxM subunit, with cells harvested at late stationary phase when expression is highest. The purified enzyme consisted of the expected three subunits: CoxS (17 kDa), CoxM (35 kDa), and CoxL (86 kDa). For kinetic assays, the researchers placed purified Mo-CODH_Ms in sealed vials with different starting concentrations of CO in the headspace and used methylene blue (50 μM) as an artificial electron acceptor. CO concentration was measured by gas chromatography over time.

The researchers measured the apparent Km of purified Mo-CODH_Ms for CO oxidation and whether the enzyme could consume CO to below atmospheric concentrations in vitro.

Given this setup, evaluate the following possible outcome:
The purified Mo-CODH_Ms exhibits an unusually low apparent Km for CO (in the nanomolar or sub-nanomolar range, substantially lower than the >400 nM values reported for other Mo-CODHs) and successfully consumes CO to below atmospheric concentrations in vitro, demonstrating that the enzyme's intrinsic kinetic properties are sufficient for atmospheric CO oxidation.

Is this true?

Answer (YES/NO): YES